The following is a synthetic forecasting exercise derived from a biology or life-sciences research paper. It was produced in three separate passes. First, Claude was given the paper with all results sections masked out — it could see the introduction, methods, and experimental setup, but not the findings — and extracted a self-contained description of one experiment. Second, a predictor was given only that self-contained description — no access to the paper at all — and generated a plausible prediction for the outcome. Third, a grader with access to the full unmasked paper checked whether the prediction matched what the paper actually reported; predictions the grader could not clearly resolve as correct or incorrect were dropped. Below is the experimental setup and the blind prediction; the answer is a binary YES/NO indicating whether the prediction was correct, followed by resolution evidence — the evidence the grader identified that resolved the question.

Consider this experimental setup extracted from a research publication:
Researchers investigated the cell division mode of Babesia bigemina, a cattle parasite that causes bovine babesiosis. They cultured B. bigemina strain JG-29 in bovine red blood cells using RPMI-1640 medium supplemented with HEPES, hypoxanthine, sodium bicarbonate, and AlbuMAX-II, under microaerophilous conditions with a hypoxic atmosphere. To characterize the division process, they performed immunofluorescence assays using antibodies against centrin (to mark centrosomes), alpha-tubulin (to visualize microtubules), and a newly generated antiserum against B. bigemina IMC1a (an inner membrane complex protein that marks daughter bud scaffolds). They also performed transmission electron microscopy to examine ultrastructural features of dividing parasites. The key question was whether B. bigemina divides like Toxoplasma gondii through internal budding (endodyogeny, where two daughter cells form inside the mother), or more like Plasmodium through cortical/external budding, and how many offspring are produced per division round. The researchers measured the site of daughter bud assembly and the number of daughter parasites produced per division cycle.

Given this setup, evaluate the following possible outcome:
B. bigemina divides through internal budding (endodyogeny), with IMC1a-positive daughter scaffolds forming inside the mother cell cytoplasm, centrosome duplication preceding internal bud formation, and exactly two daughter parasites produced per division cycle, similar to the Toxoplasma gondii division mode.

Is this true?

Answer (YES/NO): NO